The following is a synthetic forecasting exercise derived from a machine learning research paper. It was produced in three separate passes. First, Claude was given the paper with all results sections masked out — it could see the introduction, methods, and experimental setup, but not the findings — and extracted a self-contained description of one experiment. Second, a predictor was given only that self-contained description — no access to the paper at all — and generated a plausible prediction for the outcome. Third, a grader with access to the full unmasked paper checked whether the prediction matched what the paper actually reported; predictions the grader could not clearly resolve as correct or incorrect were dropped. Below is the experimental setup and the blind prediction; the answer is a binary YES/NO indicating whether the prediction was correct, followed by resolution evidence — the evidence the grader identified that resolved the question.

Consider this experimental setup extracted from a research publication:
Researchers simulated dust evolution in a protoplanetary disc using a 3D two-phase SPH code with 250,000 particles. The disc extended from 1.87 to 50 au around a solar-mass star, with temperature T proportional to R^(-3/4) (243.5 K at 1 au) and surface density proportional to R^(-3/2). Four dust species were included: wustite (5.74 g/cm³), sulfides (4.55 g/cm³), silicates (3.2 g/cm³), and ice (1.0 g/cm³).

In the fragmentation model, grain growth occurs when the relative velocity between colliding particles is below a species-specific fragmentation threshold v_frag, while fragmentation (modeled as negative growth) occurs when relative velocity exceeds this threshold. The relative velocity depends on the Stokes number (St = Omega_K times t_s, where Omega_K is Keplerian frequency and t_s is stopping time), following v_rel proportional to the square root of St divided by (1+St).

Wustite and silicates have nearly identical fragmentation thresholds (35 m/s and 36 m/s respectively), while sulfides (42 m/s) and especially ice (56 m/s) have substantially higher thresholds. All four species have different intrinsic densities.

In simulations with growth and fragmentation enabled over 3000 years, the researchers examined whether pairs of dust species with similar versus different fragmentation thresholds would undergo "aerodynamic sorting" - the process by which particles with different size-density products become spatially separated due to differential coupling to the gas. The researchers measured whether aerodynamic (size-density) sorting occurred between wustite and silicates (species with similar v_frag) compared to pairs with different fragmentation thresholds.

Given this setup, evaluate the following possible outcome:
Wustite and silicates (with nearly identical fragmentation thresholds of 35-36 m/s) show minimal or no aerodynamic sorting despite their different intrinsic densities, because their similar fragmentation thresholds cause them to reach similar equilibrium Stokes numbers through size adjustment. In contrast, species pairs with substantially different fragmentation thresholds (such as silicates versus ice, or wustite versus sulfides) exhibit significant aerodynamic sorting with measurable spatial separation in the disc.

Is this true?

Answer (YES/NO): NO